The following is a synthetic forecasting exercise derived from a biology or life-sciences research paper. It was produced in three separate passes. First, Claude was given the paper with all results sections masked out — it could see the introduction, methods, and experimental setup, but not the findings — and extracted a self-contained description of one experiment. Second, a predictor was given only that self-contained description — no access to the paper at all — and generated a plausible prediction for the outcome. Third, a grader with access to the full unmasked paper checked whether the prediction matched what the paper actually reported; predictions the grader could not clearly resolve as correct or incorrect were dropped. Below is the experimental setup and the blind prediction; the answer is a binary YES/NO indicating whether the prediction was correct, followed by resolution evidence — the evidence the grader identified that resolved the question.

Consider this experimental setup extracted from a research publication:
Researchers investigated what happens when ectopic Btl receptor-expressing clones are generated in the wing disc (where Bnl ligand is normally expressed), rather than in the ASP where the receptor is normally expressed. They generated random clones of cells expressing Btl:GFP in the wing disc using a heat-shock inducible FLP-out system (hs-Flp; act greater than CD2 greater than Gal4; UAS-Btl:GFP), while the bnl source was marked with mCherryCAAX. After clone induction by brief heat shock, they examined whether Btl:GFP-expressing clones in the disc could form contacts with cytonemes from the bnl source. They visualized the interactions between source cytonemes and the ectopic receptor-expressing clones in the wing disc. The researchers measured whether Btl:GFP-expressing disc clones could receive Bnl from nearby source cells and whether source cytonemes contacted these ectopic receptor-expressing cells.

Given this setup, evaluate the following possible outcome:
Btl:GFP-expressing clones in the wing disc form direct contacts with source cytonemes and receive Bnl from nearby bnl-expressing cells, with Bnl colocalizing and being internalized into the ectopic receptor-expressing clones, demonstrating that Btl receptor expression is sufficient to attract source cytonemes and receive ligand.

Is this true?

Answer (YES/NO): NO